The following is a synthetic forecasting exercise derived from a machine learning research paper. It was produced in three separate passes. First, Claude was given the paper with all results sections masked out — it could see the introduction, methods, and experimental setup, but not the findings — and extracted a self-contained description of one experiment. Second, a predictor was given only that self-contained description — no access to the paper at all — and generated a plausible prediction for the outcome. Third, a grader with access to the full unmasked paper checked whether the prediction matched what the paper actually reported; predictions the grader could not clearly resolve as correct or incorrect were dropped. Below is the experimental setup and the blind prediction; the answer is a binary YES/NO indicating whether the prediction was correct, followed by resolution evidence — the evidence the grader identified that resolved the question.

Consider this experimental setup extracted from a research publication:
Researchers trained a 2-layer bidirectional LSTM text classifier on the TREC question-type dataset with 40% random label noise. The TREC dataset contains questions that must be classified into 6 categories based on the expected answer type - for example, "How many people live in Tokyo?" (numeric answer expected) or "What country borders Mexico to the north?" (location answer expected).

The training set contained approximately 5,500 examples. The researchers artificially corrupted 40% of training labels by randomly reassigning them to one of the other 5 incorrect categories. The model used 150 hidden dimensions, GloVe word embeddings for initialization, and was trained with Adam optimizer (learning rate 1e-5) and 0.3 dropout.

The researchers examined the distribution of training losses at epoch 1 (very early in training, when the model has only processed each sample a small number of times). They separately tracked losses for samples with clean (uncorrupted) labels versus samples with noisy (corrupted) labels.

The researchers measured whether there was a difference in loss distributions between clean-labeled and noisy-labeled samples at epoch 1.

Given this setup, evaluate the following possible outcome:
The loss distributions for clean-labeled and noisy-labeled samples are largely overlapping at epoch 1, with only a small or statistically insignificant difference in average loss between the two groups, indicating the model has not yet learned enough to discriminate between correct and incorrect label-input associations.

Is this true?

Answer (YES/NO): YES